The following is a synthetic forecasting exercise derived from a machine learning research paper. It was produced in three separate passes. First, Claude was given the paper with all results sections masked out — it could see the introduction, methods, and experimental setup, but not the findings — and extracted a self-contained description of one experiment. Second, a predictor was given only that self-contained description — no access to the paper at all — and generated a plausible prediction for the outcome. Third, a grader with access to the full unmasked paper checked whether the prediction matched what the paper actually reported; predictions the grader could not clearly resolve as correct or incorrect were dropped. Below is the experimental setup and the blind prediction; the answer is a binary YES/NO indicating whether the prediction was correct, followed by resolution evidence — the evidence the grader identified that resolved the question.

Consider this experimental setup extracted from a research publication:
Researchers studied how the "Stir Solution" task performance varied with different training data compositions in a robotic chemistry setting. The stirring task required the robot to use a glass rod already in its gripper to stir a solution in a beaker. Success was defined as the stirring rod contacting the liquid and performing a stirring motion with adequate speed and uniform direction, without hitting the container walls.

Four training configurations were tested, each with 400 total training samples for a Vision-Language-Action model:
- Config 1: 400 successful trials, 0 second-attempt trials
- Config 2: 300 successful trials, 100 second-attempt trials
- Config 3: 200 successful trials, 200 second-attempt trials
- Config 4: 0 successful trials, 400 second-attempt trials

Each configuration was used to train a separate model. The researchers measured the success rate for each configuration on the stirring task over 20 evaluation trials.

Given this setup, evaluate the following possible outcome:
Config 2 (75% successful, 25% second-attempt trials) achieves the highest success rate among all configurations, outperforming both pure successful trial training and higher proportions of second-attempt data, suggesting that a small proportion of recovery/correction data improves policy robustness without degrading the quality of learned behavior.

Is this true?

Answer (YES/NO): NO